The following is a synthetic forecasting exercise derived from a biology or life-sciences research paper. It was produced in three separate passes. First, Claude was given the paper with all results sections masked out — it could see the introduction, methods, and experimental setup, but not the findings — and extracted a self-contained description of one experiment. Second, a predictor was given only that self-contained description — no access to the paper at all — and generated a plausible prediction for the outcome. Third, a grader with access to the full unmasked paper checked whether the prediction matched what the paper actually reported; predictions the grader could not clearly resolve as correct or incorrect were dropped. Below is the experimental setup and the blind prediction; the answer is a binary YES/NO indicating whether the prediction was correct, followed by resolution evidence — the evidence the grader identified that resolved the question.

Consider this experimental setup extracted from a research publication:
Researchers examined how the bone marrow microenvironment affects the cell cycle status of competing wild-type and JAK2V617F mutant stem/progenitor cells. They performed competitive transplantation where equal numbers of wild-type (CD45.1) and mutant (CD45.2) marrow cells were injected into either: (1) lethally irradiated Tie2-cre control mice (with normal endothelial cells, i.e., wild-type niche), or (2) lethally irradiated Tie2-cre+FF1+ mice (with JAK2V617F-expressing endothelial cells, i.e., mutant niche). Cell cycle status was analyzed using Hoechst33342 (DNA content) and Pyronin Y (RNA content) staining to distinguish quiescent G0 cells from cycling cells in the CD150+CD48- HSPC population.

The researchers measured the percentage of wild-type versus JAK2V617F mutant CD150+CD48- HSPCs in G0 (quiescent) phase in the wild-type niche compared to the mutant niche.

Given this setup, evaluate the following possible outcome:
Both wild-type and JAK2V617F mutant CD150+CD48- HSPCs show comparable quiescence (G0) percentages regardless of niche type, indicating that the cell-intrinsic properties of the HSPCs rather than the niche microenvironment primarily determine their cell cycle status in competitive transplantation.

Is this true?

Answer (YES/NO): NO